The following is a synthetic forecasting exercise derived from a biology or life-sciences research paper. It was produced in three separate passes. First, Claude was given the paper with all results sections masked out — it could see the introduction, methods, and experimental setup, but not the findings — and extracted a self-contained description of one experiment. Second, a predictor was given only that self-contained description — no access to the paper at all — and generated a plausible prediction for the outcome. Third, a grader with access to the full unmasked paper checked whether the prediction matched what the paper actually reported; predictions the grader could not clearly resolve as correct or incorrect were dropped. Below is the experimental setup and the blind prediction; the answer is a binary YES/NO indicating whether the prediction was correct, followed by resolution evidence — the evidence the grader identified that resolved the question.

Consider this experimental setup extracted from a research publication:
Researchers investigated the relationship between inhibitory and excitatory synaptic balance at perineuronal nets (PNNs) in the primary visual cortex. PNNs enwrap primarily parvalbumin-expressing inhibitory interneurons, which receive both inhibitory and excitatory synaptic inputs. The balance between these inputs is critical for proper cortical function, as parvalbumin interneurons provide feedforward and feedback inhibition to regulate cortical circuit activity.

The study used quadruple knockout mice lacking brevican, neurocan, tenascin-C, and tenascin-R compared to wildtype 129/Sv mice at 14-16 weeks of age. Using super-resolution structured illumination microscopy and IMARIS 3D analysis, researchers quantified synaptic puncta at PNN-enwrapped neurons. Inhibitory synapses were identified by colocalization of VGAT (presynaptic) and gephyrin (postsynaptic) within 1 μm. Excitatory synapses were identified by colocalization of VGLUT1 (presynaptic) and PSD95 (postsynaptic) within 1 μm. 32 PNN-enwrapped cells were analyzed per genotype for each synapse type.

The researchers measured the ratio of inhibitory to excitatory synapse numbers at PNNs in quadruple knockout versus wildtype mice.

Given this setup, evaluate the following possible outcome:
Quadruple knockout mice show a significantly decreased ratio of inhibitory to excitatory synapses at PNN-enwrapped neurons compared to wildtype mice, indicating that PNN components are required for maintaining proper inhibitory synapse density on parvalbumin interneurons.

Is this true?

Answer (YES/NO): YES